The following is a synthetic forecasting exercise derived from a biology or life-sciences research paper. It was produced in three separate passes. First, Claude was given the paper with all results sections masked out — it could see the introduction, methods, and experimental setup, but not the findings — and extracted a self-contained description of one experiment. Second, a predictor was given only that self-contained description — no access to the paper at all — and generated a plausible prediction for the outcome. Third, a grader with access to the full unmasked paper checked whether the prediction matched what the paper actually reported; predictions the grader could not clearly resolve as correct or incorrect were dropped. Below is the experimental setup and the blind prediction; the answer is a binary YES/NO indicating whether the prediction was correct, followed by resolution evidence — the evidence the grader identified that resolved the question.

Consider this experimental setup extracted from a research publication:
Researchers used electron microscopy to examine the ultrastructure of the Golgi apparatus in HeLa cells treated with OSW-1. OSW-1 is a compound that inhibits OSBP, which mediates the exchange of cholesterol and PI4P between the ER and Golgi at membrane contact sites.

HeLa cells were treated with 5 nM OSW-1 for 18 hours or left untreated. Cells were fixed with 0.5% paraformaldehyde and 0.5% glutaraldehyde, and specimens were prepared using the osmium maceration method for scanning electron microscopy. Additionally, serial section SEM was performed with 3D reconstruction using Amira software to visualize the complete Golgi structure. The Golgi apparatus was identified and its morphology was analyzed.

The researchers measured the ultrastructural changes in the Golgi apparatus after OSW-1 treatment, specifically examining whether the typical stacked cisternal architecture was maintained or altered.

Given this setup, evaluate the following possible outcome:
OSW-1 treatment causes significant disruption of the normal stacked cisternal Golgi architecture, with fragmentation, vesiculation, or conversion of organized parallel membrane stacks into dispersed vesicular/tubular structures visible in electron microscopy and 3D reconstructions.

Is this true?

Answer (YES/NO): YES